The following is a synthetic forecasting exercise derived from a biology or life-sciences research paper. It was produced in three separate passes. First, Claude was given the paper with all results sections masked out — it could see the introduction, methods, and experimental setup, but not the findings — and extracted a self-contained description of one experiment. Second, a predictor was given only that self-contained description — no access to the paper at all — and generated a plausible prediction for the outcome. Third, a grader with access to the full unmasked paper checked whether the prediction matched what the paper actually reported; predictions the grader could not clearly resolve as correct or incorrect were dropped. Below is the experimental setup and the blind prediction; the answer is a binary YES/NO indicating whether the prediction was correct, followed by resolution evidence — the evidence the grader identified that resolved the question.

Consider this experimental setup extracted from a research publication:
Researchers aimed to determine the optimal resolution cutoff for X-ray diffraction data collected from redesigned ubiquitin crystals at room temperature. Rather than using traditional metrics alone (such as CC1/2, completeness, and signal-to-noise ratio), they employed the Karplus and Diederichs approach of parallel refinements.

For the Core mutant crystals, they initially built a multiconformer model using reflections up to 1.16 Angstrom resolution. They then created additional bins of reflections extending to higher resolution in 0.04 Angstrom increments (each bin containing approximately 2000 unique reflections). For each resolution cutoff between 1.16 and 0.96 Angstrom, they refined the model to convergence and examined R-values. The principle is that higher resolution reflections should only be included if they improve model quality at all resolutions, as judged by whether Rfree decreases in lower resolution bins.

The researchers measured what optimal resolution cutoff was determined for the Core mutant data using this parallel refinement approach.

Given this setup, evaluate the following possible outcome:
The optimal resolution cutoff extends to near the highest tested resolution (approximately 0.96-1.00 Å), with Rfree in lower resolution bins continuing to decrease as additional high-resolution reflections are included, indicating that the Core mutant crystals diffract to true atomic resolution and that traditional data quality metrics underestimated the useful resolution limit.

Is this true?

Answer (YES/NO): NO